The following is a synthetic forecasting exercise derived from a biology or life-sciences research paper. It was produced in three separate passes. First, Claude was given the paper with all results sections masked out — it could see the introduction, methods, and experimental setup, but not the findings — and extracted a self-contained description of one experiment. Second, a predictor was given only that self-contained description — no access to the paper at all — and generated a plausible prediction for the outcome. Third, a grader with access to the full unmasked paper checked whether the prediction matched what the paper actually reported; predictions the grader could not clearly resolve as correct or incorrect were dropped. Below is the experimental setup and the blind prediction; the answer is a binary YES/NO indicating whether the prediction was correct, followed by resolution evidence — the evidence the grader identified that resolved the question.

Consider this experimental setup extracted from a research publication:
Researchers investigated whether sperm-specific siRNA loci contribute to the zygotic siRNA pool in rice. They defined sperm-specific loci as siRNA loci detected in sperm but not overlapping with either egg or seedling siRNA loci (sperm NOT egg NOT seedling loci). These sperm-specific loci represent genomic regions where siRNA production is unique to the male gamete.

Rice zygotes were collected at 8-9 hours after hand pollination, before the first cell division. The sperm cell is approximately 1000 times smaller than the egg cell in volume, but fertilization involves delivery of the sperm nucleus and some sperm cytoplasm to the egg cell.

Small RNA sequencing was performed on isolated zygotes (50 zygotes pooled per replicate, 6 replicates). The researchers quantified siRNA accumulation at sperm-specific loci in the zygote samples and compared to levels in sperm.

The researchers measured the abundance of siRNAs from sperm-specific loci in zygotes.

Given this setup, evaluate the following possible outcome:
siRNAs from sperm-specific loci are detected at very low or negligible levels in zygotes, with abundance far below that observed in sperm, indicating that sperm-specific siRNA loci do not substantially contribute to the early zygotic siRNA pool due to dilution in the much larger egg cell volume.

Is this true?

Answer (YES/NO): YES